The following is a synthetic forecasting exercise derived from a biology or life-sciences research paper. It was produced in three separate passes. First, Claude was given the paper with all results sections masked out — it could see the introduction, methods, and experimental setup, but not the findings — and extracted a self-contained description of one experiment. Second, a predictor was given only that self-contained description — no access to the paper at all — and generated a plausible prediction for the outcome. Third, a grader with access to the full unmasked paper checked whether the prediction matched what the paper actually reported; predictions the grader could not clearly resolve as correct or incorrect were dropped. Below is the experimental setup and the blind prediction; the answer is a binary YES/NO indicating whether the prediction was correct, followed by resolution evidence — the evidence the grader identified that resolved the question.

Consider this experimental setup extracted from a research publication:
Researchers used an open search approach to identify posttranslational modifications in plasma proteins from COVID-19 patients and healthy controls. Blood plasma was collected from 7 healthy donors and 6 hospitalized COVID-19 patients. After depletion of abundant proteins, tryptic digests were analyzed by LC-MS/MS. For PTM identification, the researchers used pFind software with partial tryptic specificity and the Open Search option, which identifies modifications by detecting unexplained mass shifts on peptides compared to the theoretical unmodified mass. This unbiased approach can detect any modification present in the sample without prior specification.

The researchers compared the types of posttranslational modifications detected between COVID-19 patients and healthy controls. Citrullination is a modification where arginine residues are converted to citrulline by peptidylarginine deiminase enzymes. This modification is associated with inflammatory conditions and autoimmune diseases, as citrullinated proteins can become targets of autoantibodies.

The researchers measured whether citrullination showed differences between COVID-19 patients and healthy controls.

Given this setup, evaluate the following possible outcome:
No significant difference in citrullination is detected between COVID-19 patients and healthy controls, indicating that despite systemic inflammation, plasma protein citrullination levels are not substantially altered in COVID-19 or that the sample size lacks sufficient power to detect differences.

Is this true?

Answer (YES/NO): NO